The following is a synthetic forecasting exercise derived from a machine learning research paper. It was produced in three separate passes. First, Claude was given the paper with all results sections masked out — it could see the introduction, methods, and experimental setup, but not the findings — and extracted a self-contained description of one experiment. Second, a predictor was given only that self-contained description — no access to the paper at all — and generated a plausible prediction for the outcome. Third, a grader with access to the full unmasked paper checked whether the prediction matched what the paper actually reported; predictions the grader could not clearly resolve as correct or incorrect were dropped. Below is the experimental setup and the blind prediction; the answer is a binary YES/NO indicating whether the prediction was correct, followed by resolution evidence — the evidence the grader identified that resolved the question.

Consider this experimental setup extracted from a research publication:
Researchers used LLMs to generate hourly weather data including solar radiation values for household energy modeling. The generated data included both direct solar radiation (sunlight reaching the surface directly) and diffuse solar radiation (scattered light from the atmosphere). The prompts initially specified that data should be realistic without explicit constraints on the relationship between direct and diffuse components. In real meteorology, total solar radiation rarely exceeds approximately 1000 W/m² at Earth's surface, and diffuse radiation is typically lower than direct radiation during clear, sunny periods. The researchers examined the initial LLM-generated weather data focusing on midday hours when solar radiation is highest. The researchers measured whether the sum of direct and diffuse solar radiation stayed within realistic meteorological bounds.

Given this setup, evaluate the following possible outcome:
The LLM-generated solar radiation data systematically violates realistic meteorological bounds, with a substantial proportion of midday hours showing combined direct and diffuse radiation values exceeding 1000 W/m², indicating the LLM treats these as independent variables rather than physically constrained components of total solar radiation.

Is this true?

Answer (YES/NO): YES